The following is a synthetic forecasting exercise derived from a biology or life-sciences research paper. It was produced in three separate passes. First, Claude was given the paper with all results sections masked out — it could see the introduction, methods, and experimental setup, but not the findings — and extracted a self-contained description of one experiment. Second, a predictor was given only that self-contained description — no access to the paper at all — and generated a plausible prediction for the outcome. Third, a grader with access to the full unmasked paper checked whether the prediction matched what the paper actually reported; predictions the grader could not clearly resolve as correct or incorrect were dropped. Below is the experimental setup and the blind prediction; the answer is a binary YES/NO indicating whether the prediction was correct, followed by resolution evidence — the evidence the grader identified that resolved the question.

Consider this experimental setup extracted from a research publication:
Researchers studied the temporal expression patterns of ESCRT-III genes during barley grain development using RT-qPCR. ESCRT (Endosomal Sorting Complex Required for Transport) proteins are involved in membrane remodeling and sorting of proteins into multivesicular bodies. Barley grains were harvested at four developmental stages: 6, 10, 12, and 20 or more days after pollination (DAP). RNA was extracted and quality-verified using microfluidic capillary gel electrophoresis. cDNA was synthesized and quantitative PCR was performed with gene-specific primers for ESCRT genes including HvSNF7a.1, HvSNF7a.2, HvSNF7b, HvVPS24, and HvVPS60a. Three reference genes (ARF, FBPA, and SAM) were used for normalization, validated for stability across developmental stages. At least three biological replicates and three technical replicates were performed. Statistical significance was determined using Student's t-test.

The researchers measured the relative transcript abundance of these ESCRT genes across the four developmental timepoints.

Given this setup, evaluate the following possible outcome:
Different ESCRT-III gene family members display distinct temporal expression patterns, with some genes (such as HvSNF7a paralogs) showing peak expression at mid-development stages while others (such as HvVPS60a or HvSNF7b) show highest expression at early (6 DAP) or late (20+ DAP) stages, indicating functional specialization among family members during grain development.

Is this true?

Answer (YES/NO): NO